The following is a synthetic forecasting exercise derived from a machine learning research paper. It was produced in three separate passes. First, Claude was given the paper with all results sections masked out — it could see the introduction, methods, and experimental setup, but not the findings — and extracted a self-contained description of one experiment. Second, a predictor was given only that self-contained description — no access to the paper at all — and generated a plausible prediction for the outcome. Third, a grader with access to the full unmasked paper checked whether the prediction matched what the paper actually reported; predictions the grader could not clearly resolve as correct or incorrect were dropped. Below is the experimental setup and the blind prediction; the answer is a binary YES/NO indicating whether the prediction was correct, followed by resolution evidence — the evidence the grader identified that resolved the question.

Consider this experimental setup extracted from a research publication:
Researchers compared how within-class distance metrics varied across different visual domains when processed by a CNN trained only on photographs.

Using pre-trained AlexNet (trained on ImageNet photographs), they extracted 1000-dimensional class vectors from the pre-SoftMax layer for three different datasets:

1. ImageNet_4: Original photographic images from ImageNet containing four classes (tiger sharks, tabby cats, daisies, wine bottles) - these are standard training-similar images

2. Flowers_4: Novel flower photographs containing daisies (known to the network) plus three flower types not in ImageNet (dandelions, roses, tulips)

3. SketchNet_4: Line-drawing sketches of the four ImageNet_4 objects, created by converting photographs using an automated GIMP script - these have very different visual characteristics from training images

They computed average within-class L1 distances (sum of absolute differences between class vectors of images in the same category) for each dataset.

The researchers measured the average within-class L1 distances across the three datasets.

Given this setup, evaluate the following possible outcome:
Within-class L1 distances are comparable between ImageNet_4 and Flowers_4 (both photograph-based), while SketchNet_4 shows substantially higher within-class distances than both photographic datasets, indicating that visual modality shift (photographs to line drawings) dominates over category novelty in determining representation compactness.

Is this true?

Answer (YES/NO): NO